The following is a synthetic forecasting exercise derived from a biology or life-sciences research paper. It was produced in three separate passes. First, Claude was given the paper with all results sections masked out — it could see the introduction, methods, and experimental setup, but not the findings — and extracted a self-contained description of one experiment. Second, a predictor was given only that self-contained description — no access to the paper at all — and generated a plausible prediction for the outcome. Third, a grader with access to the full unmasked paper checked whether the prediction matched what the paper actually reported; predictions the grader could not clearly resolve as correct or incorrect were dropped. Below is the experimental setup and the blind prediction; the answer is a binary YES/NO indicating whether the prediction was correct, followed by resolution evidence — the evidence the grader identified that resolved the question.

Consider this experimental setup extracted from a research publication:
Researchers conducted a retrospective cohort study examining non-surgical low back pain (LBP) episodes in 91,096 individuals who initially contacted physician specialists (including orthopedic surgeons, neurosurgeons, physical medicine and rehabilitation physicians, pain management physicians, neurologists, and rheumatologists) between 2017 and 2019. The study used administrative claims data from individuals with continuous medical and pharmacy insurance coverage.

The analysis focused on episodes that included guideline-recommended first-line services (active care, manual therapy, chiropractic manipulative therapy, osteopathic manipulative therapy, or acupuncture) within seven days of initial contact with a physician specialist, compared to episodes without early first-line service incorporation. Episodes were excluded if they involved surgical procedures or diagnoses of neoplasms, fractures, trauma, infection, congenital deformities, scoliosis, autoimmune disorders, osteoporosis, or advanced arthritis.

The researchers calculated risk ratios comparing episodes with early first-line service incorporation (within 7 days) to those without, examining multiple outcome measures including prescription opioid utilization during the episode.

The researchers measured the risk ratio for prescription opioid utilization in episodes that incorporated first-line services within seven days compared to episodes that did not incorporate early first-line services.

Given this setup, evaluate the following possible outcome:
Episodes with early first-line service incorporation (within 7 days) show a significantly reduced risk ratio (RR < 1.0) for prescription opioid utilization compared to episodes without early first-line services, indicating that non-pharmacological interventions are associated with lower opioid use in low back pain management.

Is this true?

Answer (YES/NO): YES